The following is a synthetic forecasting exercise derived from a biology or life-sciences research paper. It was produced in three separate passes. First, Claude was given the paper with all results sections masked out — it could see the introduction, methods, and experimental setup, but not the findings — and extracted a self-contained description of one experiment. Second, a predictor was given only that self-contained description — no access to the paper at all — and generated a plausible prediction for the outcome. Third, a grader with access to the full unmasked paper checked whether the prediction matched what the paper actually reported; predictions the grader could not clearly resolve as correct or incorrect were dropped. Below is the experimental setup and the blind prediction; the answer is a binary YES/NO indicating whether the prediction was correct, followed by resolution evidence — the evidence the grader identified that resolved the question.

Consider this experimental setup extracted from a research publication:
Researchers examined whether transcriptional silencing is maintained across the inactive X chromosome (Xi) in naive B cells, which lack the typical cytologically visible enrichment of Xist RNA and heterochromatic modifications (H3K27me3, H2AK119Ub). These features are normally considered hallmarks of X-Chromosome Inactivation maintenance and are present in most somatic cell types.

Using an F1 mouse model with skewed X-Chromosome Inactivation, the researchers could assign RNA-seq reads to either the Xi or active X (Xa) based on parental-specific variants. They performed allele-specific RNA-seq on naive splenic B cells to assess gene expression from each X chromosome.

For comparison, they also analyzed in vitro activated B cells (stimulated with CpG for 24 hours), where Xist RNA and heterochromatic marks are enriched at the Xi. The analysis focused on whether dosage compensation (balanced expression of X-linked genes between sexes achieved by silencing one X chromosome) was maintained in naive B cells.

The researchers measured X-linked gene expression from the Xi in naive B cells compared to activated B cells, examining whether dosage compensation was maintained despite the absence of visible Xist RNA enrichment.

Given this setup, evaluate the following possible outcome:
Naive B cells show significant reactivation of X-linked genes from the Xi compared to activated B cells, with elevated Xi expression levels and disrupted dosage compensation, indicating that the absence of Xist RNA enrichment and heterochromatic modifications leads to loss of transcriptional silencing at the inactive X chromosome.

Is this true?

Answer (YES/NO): NO